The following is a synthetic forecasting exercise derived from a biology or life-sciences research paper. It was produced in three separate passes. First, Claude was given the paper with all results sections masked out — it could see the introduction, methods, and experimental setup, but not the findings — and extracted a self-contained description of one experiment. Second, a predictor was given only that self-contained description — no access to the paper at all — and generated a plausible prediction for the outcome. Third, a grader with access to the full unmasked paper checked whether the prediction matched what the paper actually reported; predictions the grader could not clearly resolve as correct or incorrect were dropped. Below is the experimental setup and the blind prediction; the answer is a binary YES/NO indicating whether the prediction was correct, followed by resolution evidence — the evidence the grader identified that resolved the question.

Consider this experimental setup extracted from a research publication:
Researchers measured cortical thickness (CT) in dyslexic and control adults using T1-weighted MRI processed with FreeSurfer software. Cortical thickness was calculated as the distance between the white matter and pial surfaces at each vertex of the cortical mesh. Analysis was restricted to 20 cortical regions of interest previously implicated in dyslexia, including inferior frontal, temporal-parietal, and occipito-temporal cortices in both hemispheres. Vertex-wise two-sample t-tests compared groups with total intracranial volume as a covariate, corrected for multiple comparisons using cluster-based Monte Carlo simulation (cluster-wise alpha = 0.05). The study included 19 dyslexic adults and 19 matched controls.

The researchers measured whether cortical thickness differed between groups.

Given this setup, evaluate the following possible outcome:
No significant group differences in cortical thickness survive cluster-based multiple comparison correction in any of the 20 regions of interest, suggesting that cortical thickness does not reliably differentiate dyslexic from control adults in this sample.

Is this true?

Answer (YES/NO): YES